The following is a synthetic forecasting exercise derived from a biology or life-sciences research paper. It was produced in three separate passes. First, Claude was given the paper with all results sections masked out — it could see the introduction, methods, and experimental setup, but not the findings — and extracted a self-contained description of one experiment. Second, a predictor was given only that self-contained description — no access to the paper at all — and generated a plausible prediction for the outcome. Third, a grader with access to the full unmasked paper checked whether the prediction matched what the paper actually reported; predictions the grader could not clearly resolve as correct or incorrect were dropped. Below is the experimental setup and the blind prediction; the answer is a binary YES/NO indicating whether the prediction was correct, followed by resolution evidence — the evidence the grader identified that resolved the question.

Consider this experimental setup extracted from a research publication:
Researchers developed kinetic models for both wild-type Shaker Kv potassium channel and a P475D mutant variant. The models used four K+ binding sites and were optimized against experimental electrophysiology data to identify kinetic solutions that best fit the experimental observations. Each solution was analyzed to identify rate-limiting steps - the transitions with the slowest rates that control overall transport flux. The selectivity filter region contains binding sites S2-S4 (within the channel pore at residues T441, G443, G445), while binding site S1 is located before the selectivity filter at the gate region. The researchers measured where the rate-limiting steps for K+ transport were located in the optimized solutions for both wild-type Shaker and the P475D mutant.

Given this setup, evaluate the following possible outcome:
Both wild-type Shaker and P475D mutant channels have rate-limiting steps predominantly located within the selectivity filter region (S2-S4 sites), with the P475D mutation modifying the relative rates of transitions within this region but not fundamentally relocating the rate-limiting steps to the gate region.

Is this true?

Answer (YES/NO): NO